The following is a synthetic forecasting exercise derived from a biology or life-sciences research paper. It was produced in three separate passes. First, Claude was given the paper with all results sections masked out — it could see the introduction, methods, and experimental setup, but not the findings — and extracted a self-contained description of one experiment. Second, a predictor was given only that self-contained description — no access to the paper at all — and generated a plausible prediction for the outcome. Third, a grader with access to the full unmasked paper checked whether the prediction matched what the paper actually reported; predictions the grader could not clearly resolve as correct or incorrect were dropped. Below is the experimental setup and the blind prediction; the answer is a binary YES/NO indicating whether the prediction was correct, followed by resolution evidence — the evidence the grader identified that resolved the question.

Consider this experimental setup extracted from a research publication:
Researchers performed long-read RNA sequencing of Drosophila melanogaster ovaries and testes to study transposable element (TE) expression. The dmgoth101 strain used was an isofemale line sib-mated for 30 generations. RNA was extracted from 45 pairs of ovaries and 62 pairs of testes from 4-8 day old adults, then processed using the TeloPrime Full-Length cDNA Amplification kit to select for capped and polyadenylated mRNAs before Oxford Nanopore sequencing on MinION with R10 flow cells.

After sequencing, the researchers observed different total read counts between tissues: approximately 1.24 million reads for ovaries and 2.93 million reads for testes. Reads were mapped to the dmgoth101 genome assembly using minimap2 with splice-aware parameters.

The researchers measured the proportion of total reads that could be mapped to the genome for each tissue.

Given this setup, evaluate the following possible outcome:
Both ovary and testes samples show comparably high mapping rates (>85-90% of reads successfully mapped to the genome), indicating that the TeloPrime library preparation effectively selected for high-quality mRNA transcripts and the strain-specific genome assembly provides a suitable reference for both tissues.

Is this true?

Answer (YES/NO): YES